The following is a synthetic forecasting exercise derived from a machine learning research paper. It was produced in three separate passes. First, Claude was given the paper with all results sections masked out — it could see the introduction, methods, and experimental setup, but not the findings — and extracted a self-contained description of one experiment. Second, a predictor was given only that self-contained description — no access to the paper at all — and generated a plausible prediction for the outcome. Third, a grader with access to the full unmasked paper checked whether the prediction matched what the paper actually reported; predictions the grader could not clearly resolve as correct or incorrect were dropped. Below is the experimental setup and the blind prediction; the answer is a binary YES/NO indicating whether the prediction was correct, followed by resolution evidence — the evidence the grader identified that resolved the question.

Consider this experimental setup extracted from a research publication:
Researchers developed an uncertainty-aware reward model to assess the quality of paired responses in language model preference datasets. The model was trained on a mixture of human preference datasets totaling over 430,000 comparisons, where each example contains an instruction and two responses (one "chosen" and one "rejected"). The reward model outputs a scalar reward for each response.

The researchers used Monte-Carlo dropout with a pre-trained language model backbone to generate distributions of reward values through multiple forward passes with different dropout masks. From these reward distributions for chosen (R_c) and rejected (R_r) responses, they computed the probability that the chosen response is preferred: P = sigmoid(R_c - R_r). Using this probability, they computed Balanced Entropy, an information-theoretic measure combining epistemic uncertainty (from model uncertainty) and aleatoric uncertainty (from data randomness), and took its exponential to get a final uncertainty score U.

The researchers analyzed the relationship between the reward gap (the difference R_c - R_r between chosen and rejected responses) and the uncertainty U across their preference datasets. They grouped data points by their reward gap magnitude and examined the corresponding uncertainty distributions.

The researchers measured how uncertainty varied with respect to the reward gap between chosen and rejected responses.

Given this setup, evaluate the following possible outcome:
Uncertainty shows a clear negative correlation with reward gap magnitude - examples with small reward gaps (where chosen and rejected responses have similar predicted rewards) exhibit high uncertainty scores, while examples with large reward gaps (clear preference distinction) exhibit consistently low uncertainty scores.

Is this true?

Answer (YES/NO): NO